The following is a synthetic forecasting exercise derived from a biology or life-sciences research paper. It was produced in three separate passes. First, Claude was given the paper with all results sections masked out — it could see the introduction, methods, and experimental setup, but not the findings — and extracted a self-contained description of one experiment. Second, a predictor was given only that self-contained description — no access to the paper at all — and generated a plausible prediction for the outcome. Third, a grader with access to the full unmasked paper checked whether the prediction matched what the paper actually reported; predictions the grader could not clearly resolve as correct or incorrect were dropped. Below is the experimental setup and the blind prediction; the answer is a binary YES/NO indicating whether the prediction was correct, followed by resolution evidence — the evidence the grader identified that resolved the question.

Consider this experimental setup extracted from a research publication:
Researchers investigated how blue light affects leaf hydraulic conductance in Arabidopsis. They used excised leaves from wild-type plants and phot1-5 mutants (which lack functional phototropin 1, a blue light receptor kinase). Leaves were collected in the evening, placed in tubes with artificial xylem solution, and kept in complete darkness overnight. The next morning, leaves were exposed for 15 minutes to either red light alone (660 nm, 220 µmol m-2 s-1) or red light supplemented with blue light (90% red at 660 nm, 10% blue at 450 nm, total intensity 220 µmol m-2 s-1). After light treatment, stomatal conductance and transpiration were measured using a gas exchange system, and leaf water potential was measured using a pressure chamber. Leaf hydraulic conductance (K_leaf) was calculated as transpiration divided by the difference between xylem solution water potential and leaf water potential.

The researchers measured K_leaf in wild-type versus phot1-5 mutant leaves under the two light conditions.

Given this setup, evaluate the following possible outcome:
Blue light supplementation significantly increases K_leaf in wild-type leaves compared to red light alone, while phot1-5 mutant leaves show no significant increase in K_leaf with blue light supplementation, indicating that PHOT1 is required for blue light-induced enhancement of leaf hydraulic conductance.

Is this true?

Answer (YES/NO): YES